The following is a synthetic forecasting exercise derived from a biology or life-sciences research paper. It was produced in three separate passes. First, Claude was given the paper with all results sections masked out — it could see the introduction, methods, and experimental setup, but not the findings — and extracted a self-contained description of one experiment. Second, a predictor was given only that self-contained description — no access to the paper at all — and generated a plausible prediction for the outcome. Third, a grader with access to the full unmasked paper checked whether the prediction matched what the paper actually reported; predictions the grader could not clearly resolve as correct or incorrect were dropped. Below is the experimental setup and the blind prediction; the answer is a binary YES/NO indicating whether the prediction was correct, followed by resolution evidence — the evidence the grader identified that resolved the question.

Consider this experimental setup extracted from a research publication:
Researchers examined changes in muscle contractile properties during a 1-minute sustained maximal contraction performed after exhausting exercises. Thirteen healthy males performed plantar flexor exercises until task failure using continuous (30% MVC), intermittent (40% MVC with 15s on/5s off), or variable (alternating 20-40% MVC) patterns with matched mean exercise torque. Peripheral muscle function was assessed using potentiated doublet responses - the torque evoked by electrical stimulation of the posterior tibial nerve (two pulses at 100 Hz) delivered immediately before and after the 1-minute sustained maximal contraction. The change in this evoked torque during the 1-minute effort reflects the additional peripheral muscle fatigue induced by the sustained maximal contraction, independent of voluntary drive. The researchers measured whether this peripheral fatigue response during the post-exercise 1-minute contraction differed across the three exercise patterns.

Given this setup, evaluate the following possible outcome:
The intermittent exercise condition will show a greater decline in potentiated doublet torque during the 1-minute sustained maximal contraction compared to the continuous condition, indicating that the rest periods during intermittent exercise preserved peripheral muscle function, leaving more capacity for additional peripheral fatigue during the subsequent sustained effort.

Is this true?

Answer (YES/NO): NO